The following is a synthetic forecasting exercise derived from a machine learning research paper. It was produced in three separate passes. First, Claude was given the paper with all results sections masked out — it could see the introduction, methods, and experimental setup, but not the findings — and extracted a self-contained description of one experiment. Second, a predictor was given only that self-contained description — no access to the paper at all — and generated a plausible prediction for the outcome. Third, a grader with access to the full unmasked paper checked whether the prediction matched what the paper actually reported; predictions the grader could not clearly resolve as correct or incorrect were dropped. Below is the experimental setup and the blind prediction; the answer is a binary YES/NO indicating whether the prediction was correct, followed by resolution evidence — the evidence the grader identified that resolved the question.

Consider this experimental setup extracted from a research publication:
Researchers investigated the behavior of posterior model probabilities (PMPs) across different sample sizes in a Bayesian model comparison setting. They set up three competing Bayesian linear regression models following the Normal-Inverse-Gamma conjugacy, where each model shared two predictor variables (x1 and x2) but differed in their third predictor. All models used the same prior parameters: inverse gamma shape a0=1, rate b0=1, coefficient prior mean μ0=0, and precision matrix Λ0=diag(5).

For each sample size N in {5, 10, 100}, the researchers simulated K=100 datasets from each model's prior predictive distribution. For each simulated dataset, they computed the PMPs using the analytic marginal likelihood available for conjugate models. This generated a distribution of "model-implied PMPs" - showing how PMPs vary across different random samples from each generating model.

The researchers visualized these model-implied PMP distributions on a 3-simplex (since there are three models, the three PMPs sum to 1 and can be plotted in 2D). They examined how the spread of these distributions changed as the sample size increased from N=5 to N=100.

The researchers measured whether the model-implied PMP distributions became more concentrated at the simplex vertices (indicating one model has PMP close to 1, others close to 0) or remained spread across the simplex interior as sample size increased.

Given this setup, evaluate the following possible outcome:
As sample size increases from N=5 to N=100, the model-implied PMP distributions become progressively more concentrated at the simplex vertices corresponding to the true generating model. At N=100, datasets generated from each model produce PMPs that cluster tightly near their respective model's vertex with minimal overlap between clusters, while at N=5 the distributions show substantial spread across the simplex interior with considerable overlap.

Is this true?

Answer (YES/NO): YES